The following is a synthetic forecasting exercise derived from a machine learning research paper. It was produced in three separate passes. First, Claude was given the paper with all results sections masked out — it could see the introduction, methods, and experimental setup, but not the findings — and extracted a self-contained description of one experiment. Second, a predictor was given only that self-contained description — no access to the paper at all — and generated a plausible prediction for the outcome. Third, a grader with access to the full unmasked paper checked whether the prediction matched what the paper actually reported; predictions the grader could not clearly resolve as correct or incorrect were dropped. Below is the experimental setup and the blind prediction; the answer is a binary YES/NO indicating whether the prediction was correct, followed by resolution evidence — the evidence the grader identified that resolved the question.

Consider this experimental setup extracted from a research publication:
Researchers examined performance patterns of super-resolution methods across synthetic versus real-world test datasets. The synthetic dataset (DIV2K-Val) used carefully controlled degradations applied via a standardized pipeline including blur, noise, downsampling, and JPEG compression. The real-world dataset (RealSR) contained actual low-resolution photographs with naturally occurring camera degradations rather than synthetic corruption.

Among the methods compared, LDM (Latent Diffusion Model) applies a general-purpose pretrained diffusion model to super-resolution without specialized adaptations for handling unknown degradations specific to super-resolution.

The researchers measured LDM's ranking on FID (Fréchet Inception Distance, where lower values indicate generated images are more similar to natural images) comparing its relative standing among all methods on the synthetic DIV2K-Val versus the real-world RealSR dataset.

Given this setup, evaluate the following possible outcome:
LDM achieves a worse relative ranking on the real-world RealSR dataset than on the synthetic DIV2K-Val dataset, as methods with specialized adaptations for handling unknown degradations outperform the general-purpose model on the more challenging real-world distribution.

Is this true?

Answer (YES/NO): NO